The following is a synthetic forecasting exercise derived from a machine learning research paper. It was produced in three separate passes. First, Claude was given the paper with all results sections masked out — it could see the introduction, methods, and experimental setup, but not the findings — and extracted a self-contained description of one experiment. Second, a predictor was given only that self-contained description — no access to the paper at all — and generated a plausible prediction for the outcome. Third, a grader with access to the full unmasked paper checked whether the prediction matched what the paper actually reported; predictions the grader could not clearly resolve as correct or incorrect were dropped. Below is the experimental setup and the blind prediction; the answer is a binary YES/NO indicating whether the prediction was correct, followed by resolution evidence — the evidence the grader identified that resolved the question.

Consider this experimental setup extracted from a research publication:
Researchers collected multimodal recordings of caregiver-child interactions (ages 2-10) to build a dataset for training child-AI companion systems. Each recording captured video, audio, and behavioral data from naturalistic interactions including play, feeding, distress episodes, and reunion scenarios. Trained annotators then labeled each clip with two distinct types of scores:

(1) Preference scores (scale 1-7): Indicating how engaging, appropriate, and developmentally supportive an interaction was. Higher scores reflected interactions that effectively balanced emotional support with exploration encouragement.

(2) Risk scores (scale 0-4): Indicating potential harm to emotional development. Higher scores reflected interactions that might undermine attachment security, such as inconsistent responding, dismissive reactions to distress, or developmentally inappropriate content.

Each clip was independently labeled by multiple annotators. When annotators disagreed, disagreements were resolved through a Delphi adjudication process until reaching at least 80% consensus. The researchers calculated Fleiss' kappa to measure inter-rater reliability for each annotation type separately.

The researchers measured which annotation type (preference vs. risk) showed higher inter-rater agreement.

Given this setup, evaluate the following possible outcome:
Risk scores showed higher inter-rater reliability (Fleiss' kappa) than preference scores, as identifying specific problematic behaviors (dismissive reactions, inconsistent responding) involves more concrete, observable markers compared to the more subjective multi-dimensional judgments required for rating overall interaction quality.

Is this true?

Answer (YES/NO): NO